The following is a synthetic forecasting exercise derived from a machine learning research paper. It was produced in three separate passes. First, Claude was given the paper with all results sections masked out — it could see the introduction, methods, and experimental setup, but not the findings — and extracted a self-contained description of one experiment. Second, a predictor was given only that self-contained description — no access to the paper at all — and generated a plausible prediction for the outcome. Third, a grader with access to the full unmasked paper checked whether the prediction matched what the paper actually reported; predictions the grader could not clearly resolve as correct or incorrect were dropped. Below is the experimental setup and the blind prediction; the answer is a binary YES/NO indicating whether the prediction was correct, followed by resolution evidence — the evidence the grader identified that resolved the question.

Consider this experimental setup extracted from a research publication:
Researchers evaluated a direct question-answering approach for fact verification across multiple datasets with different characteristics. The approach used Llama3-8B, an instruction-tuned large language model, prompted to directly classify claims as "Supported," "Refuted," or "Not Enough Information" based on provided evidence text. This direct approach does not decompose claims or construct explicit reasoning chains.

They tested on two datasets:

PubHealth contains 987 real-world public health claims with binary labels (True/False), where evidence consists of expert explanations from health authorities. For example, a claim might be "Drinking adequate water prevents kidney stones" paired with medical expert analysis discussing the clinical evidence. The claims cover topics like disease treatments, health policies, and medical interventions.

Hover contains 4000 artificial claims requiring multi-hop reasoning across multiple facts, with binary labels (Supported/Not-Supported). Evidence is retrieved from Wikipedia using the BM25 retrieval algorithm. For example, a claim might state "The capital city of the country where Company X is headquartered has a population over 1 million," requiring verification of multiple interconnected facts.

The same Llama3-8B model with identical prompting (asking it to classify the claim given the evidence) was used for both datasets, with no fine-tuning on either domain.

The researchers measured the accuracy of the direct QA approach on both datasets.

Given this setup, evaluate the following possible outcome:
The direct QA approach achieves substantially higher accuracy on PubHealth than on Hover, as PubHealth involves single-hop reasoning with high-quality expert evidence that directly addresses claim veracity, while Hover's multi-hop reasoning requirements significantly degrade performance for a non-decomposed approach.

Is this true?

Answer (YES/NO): YES